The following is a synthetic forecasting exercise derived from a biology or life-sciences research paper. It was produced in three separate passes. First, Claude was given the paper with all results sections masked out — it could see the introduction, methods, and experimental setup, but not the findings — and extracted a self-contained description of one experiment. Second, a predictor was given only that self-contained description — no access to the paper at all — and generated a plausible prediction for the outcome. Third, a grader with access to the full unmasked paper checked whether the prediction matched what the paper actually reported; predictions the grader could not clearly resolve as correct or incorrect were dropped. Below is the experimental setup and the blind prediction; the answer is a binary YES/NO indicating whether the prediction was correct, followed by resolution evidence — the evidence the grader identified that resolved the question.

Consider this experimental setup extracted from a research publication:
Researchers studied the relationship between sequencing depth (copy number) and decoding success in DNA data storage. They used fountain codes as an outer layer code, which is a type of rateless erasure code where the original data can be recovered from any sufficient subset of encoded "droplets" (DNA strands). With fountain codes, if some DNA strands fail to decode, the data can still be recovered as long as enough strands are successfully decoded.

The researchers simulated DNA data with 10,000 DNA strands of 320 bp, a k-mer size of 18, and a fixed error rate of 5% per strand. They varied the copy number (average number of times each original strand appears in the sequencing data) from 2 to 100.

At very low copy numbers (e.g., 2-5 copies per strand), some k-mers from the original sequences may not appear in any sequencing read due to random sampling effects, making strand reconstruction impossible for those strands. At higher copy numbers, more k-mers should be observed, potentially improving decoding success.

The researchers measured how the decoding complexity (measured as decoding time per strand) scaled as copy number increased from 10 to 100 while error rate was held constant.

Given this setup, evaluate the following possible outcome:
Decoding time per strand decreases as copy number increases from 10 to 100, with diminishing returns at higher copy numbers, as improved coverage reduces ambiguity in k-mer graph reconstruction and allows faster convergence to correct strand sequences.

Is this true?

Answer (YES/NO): NO